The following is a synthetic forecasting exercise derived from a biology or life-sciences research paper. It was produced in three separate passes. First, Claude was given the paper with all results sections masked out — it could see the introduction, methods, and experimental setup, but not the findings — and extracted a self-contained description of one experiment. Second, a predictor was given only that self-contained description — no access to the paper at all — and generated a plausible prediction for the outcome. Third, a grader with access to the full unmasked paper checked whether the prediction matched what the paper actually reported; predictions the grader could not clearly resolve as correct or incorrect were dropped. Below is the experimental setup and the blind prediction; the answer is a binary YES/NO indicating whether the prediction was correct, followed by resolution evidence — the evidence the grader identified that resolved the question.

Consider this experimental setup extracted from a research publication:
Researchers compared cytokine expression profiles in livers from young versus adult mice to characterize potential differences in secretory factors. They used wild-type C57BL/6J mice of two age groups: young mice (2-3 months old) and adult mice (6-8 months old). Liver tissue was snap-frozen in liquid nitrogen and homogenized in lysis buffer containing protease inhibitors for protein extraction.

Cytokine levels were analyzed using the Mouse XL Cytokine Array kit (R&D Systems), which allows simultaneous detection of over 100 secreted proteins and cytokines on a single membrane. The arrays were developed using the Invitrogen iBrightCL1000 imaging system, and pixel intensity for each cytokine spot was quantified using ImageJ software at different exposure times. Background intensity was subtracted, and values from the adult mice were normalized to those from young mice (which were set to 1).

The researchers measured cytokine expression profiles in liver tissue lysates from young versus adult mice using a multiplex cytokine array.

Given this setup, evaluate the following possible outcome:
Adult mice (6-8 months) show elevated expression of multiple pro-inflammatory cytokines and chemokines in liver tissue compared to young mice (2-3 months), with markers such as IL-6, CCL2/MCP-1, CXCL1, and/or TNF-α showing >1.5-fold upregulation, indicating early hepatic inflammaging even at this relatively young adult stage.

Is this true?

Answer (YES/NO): NO